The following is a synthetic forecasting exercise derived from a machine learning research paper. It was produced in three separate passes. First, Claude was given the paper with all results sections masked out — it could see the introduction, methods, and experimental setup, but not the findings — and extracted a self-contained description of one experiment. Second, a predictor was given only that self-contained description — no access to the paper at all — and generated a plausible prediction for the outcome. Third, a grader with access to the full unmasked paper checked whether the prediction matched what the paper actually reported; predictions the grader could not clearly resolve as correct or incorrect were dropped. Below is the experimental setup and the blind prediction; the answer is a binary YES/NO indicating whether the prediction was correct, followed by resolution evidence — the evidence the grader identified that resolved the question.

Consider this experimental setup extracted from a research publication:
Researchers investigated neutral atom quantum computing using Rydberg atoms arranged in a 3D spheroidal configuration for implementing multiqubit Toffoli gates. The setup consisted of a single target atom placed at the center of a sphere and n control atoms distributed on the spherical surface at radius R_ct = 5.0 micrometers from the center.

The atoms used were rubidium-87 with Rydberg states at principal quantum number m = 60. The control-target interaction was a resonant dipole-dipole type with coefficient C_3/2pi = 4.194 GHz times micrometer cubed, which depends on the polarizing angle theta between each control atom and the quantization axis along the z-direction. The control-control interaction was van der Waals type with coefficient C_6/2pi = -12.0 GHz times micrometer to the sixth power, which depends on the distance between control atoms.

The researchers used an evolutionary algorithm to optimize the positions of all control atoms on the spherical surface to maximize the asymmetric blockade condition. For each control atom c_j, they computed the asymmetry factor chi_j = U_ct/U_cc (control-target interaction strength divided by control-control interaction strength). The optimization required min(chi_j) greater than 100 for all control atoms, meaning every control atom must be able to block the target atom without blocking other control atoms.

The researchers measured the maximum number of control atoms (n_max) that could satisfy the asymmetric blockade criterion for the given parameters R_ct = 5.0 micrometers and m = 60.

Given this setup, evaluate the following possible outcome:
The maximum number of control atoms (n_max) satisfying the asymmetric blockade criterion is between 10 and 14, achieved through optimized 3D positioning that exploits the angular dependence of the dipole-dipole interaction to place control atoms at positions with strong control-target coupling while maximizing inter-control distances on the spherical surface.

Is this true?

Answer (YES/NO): NO